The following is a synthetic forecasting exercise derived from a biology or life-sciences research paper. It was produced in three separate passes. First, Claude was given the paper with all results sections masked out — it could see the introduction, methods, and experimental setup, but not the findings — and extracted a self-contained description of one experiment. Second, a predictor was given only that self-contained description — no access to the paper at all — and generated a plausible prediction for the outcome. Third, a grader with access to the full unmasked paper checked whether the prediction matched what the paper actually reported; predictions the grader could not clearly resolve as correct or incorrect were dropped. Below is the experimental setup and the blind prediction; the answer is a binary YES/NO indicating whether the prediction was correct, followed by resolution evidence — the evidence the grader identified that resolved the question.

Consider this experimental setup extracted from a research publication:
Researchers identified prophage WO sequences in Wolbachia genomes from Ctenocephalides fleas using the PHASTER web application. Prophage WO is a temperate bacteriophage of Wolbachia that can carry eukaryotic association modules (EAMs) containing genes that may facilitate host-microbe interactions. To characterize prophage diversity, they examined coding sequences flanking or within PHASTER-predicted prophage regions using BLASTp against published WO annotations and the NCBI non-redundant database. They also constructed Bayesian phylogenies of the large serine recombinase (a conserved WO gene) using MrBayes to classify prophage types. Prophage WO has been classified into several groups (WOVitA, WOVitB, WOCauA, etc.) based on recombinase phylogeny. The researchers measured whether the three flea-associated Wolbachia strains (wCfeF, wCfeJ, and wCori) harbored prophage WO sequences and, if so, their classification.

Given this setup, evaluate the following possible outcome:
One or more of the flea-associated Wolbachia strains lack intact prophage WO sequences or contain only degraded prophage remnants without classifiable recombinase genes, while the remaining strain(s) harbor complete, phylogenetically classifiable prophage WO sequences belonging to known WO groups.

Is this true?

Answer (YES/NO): YES